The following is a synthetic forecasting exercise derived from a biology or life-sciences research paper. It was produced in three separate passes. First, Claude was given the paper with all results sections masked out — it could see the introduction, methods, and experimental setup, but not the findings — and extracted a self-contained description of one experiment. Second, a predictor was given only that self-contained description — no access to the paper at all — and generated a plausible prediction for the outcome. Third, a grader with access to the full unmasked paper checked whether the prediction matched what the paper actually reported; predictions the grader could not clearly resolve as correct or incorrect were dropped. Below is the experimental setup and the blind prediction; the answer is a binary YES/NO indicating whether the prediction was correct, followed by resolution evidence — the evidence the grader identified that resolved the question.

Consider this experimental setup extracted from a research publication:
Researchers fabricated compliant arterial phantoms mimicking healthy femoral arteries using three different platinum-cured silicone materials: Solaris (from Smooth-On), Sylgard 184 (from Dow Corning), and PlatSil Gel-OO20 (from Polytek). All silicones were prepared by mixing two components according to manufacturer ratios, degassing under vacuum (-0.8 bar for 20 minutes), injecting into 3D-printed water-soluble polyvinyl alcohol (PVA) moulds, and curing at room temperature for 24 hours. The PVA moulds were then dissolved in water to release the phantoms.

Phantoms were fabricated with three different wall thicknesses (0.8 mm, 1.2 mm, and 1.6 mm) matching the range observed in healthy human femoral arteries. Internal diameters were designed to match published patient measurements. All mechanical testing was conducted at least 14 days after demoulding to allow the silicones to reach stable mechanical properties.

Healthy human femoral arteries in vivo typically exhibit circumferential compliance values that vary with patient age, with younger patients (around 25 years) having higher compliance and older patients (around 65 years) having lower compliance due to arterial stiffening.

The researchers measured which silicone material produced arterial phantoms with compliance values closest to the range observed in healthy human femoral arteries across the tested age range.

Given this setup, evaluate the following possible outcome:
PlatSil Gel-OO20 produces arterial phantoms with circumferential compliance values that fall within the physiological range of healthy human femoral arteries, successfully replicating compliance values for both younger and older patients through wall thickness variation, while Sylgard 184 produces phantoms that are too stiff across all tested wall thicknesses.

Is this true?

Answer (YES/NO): NO